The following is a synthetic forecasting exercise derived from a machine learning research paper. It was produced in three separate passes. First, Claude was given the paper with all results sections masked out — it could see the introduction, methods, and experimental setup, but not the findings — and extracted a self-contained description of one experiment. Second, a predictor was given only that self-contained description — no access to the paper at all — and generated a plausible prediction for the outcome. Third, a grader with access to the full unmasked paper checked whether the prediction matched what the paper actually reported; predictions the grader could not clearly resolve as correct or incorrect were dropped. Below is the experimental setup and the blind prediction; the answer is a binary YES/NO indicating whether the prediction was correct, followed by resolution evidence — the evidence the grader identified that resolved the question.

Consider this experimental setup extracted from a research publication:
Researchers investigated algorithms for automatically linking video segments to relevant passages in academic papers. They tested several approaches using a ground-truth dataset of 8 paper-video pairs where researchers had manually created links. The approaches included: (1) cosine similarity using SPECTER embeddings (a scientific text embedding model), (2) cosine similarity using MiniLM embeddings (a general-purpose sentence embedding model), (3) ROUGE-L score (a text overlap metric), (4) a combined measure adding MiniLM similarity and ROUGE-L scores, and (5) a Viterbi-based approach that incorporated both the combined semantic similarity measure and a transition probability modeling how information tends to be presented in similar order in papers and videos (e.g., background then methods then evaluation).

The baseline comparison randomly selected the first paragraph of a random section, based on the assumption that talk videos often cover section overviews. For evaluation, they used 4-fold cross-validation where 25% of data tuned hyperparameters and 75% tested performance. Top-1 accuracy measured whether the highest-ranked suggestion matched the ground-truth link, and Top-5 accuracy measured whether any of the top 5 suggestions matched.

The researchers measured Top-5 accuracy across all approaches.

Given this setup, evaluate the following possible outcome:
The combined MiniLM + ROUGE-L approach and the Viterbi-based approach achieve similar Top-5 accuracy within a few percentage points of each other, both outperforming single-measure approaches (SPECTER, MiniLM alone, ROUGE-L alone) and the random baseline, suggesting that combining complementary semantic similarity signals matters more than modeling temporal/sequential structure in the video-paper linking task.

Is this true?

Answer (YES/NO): NO